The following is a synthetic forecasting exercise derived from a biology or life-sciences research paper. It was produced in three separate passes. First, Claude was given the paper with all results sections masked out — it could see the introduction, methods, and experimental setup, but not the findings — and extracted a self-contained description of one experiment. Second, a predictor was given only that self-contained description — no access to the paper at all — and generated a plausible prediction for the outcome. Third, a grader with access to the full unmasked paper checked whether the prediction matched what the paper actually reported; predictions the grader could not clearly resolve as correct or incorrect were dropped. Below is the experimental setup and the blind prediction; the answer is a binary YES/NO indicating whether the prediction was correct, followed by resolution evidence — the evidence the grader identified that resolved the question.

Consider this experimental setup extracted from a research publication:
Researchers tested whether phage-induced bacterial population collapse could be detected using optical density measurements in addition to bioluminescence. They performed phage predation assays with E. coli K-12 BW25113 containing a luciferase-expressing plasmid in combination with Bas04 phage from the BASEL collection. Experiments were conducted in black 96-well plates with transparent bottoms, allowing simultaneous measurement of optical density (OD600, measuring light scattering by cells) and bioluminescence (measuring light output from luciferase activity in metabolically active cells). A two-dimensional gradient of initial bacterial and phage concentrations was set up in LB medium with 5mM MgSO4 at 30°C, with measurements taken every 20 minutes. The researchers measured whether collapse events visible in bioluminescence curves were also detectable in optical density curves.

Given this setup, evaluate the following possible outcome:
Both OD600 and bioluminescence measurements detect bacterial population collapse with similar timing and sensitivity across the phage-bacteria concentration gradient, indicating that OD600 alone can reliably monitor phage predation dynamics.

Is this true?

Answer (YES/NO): NO